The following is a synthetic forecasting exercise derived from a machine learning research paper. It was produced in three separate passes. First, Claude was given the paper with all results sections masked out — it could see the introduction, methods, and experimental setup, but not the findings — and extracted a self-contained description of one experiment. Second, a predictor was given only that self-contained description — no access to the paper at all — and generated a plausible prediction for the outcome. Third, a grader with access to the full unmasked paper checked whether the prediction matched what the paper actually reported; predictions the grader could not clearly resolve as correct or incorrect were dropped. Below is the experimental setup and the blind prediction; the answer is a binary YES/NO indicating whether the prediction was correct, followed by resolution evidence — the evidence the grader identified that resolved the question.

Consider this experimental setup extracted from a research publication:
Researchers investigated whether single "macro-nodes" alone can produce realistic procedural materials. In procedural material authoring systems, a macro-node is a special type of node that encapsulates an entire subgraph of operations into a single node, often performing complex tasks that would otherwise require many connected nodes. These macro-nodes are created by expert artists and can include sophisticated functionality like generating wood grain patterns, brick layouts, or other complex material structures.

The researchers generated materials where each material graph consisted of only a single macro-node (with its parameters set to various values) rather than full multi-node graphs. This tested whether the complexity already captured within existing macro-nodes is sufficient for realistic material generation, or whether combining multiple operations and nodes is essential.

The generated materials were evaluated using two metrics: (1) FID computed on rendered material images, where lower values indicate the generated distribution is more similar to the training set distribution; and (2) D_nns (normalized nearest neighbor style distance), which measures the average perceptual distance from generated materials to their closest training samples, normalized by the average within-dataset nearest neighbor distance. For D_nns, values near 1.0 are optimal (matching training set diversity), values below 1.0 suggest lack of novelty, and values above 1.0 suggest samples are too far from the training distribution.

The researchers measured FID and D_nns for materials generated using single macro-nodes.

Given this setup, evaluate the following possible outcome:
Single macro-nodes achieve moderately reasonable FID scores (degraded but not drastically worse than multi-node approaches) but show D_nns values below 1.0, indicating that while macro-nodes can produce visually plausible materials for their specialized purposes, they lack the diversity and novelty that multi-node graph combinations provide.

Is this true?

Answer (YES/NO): NO